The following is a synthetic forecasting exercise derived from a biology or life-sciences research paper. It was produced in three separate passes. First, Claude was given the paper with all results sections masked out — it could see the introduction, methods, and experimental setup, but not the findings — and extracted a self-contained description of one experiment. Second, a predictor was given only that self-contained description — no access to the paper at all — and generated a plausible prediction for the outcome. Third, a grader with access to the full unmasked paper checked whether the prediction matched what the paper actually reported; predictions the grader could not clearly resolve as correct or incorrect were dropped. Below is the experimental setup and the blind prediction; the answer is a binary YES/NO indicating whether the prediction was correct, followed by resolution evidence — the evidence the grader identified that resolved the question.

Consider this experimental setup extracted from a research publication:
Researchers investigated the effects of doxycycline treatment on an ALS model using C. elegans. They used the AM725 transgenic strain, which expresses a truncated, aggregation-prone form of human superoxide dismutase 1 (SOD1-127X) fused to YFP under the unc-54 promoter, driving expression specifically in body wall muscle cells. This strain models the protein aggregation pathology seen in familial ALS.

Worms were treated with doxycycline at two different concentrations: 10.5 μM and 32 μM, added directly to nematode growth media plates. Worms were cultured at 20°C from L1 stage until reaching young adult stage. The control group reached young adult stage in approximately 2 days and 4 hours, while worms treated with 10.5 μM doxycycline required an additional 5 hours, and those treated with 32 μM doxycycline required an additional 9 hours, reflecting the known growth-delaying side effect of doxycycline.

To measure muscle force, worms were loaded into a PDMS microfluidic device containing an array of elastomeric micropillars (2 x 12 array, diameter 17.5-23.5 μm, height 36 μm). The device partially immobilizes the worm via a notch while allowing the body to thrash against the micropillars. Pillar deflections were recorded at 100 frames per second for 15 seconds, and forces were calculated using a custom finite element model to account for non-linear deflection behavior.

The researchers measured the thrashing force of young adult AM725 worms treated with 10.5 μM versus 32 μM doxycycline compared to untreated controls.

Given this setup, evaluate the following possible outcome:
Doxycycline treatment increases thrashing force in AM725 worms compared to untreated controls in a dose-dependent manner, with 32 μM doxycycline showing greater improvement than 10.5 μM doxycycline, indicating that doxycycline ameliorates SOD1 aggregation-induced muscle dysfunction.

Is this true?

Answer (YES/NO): NO